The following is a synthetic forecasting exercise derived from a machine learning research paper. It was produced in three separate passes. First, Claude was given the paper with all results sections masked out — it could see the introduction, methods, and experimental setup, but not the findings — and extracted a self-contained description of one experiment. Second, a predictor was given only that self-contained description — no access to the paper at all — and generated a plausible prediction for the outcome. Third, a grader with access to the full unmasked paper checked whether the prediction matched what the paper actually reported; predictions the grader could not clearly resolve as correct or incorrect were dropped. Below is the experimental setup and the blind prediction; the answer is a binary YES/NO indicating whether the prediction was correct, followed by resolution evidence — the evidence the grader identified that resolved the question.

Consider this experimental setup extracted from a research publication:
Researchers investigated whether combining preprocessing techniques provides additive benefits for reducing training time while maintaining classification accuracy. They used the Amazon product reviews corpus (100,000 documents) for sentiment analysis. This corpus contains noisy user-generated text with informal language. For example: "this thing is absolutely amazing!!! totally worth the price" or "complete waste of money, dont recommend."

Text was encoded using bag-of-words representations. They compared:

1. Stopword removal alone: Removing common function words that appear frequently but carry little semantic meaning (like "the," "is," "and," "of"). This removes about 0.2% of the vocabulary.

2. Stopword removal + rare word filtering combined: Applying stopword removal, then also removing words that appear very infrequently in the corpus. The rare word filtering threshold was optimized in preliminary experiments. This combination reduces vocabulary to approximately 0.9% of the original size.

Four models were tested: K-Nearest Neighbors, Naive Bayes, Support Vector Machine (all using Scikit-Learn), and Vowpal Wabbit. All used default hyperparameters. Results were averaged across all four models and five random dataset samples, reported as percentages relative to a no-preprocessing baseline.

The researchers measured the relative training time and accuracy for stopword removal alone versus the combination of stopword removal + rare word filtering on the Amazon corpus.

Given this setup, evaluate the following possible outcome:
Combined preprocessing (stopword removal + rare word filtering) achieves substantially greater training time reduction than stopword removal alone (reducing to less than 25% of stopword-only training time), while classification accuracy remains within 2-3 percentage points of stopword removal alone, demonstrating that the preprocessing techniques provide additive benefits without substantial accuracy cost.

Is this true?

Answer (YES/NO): NO